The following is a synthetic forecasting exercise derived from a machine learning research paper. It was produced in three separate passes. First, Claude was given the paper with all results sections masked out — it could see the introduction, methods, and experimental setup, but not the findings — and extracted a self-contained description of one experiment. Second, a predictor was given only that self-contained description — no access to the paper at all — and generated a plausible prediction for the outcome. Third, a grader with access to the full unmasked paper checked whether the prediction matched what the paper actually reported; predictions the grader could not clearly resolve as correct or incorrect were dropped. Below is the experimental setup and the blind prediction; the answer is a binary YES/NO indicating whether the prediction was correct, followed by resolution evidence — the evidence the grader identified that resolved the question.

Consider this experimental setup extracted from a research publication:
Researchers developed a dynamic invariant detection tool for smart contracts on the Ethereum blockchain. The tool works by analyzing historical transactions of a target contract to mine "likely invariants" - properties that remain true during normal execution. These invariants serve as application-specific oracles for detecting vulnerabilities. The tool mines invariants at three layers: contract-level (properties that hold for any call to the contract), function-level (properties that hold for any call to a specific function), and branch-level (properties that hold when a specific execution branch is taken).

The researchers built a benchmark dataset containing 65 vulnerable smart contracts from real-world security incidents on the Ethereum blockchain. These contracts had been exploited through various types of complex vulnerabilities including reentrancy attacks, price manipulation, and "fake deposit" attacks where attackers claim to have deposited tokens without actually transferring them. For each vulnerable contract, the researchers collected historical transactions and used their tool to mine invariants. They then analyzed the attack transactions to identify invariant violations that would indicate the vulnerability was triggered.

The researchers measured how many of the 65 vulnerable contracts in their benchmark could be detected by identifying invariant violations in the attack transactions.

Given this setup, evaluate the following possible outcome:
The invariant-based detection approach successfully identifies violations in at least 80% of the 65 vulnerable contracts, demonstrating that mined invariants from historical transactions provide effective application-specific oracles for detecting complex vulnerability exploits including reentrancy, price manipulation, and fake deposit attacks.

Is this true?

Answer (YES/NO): NO